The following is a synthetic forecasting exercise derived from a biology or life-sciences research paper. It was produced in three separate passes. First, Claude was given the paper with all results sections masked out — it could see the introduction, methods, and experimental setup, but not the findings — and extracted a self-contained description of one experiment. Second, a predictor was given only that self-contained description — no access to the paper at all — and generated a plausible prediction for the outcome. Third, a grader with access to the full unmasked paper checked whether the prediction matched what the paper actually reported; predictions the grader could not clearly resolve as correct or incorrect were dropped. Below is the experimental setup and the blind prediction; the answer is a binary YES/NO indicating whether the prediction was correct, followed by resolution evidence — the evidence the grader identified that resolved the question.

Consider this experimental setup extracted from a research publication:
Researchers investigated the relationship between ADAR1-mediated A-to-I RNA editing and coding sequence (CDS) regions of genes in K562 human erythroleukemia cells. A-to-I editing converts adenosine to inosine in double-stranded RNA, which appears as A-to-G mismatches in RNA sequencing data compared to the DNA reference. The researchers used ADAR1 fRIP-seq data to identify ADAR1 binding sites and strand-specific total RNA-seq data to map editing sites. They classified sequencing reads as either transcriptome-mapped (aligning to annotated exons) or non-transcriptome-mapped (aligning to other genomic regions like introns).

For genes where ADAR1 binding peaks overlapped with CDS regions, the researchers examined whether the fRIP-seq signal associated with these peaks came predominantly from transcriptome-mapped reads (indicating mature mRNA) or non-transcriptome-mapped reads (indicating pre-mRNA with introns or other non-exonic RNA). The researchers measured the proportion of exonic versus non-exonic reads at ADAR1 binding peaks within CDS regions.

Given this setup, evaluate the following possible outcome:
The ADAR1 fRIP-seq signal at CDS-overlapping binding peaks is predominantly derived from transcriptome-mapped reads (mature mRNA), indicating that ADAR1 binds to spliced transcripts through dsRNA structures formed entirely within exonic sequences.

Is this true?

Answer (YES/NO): NO